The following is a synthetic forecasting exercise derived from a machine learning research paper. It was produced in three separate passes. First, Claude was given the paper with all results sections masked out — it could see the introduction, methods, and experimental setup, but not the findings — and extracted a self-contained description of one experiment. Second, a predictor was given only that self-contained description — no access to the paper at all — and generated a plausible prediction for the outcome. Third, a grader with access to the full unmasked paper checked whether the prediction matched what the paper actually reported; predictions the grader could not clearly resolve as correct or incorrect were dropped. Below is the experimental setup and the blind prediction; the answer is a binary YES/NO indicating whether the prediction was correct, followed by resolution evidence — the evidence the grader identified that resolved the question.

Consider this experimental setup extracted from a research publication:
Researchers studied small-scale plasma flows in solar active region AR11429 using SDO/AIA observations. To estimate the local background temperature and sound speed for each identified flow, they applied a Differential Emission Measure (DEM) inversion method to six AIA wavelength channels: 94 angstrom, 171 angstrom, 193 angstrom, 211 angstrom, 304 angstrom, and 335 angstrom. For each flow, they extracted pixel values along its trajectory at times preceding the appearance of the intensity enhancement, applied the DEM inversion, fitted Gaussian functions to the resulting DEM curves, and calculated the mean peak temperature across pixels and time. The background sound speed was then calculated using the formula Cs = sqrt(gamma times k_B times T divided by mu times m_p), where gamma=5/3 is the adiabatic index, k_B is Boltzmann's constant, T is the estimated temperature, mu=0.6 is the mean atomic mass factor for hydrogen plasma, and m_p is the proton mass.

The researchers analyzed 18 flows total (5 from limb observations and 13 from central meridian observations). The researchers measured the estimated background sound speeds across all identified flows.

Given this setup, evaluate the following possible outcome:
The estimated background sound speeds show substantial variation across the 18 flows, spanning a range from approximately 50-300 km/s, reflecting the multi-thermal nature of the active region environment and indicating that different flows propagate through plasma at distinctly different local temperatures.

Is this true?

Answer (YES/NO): NO